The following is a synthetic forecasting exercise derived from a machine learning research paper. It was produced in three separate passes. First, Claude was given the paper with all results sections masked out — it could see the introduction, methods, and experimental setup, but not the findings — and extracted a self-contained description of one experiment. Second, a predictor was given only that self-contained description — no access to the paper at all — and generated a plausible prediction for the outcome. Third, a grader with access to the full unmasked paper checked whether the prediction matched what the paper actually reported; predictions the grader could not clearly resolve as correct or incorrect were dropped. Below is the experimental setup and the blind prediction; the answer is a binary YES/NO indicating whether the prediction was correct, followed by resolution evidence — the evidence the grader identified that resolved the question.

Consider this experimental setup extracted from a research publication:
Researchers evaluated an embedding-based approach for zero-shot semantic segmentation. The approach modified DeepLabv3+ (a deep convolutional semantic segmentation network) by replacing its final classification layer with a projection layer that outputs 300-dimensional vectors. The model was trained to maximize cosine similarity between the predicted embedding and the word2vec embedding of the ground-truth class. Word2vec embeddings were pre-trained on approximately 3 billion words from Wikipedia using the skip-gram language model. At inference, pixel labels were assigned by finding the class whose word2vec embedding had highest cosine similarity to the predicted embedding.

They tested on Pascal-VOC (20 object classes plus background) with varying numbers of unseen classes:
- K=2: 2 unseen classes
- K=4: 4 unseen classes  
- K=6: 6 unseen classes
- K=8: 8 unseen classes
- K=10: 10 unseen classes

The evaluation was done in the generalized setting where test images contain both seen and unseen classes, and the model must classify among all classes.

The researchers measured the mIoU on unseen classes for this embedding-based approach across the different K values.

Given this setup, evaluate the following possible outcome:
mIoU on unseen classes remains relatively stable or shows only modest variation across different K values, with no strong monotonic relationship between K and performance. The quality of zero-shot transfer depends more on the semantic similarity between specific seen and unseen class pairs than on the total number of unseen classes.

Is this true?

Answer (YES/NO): NO